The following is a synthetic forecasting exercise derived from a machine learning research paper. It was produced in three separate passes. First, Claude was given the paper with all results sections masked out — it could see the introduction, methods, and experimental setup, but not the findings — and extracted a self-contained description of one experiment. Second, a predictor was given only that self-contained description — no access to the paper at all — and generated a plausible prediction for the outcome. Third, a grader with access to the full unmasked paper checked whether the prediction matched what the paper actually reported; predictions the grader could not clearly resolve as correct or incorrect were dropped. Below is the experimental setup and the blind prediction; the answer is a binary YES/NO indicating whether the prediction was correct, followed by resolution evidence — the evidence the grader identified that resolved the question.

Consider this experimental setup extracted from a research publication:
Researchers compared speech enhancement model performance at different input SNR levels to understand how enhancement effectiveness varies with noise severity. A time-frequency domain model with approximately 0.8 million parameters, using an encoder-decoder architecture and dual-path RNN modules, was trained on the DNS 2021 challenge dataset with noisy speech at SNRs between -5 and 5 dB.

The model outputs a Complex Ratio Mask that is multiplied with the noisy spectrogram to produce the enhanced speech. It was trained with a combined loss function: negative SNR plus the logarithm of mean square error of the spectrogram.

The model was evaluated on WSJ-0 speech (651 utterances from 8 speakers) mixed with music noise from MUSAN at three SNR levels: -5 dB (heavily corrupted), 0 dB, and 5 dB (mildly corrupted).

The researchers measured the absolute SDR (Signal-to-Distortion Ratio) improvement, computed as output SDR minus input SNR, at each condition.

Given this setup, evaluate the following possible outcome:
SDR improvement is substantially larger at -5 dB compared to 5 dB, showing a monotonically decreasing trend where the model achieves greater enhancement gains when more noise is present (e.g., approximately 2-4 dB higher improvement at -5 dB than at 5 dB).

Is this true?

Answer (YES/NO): YES